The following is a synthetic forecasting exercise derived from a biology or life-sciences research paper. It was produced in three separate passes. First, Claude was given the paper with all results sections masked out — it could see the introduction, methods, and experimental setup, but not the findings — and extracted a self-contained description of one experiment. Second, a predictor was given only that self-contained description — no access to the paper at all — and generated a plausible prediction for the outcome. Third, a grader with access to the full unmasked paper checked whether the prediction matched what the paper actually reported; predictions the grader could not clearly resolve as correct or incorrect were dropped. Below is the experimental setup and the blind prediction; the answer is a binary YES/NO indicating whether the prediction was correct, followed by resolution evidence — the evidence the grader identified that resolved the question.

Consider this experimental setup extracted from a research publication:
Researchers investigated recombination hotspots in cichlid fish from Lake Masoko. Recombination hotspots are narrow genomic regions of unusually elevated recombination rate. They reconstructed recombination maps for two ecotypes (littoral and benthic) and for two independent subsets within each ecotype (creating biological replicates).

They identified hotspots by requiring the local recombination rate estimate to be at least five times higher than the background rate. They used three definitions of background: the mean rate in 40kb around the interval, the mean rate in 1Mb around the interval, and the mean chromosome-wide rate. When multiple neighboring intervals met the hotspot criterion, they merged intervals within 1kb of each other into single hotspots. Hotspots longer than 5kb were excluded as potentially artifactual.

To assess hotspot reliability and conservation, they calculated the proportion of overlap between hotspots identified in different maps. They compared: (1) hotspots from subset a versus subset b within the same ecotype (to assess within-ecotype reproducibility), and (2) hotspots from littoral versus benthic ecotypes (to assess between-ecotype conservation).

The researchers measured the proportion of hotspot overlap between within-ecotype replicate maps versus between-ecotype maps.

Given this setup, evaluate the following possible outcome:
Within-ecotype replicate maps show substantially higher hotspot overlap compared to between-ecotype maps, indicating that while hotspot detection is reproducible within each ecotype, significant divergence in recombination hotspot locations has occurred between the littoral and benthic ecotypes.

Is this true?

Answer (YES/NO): YES